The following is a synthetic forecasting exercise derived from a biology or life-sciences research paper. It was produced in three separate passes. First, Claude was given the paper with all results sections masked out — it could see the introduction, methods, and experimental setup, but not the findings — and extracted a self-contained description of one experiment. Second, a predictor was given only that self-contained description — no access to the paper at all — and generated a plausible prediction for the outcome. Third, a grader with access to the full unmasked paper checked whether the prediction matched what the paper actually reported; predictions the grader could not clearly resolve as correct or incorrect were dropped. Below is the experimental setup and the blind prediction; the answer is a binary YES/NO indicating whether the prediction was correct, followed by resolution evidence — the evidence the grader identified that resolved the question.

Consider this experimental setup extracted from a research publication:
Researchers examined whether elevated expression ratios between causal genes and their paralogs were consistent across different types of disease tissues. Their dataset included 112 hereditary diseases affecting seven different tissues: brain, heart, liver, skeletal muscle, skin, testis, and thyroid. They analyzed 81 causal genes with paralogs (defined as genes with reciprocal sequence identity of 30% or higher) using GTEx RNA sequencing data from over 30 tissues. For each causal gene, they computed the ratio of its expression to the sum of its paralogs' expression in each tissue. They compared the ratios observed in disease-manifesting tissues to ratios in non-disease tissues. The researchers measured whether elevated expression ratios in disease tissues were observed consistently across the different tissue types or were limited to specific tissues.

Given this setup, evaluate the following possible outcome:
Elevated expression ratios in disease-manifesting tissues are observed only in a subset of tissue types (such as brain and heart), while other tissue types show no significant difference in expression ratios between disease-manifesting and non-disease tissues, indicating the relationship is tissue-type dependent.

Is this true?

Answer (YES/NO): NO